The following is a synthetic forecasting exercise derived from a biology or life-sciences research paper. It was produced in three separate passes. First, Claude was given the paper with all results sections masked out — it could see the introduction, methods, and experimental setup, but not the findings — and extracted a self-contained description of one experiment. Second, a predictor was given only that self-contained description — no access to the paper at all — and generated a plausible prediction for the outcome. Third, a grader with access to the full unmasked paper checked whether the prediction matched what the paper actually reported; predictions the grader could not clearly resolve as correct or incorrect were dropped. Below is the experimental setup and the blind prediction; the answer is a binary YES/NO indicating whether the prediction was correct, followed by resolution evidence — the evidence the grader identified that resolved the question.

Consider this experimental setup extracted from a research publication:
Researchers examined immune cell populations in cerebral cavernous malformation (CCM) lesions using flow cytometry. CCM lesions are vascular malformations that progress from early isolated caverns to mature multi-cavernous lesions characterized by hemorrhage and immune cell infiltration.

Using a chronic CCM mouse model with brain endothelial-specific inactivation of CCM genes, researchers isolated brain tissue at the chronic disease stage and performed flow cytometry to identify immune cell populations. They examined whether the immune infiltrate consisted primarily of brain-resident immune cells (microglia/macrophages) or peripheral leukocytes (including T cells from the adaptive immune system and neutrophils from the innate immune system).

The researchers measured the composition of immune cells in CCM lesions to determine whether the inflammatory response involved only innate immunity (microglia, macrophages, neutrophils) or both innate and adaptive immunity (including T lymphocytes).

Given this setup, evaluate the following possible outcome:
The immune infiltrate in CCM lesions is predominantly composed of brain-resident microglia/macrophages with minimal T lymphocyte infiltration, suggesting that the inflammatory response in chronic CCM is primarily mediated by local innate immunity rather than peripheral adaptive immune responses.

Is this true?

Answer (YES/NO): NO